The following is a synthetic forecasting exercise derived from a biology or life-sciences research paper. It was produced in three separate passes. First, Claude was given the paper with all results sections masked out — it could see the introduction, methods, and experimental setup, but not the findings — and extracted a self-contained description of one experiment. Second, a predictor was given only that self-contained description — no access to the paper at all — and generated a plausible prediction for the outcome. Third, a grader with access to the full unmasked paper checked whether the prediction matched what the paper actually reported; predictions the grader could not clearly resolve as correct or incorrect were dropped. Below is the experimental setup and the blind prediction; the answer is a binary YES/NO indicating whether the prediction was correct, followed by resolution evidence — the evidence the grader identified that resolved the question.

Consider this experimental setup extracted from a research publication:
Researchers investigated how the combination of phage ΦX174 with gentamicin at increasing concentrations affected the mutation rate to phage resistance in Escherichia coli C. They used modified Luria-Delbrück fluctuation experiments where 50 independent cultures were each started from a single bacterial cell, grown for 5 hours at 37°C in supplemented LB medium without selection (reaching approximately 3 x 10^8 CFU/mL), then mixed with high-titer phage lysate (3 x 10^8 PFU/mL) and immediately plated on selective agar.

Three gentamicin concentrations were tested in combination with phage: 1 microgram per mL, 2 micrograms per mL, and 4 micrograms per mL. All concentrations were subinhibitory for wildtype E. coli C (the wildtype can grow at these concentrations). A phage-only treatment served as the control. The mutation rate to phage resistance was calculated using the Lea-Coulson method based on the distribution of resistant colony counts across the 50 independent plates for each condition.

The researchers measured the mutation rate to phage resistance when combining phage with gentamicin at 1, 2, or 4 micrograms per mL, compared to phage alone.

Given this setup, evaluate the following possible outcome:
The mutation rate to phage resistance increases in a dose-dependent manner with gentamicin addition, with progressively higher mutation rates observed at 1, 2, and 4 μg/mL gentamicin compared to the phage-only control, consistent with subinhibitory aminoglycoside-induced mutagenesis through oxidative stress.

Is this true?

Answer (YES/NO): NO